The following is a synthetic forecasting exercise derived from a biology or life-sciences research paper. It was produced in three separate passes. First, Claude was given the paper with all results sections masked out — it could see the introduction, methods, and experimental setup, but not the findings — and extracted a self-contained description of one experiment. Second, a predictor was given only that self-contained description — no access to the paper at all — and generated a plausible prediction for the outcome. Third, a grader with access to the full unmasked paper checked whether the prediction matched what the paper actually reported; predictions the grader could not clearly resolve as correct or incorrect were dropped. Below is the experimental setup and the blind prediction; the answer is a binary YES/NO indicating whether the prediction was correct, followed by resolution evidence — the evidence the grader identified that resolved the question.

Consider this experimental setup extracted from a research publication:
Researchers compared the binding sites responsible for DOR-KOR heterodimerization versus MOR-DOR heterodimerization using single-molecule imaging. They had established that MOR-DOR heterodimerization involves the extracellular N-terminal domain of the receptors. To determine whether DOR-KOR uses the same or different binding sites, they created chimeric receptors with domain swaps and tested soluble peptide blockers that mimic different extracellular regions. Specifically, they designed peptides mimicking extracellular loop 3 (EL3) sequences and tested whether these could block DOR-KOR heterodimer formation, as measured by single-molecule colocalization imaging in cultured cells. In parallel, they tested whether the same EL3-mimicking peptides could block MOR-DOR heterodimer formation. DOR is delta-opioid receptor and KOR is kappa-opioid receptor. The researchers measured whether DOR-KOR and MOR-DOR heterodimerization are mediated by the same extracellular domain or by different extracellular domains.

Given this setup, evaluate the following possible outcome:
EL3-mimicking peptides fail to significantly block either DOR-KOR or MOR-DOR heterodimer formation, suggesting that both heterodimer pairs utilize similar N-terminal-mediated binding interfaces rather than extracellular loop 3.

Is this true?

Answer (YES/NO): NO